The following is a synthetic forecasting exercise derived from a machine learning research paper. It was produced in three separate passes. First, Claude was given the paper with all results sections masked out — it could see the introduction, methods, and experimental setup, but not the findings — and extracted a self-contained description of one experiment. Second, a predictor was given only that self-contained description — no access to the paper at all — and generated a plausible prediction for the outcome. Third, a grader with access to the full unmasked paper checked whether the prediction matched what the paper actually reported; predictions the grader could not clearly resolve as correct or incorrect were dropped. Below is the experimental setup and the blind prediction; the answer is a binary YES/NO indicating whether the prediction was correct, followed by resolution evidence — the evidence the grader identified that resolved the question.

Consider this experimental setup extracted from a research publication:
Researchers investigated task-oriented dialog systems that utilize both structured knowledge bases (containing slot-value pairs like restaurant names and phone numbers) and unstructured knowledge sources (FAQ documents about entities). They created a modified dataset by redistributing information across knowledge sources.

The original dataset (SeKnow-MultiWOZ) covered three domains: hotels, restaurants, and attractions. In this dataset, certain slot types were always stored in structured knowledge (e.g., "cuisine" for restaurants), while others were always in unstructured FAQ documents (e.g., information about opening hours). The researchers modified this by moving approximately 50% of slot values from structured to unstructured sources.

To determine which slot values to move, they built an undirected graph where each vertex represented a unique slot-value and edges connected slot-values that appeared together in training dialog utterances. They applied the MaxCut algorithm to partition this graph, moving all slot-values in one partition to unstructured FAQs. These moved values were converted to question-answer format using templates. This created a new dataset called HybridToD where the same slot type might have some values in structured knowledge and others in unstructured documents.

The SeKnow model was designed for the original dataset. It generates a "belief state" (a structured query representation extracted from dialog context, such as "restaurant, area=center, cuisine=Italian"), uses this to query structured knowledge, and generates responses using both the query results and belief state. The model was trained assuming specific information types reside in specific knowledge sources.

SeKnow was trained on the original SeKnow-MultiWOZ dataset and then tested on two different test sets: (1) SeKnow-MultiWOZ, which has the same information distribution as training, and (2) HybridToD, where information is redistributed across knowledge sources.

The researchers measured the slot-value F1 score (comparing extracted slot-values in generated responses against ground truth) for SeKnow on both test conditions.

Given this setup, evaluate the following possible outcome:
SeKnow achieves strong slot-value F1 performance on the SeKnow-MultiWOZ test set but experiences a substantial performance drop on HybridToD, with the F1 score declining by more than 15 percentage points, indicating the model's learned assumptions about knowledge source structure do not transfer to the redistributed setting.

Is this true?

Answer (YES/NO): NO